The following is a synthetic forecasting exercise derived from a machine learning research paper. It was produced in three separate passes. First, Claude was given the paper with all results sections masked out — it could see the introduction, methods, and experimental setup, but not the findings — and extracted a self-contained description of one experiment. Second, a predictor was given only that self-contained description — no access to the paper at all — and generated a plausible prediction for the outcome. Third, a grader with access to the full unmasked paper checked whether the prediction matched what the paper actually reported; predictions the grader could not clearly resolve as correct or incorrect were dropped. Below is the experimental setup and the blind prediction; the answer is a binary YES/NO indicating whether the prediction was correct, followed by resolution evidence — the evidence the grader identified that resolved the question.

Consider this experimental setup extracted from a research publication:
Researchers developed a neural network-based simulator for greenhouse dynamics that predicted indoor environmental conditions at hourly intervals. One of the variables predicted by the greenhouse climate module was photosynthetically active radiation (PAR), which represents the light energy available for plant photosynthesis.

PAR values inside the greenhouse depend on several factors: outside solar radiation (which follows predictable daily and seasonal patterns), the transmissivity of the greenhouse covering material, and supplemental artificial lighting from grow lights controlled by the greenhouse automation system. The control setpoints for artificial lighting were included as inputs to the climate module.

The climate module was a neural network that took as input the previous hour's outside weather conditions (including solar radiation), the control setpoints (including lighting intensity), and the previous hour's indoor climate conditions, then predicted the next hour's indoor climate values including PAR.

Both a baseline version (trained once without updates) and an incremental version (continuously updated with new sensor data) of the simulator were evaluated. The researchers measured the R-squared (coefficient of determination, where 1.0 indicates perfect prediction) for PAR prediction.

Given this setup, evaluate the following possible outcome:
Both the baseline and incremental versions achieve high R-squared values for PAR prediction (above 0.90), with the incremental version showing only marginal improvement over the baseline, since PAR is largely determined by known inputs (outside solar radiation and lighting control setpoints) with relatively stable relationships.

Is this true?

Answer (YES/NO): YES